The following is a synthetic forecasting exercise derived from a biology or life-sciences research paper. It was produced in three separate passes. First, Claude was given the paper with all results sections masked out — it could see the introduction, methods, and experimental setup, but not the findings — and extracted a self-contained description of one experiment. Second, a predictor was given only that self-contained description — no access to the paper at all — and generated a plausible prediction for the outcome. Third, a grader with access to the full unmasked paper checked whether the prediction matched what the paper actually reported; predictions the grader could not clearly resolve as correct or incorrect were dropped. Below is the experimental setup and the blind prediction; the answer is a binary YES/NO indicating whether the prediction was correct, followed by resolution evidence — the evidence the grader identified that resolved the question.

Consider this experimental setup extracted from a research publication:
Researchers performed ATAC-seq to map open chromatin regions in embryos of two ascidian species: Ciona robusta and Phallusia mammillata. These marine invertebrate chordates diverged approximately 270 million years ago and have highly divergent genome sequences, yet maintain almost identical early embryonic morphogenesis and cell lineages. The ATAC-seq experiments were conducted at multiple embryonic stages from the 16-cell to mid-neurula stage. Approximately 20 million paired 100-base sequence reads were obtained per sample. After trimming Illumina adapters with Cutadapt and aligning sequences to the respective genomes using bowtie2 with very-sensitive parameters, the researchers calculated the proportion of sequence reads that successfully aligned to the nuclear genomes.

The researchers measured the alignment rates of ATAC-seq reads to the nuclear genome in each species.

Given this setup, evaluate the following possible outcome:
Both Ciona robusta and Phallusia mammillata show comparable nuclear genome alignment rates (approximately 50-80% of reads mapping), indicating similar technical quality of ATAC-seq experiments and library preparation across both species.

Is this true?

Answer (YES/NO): NO